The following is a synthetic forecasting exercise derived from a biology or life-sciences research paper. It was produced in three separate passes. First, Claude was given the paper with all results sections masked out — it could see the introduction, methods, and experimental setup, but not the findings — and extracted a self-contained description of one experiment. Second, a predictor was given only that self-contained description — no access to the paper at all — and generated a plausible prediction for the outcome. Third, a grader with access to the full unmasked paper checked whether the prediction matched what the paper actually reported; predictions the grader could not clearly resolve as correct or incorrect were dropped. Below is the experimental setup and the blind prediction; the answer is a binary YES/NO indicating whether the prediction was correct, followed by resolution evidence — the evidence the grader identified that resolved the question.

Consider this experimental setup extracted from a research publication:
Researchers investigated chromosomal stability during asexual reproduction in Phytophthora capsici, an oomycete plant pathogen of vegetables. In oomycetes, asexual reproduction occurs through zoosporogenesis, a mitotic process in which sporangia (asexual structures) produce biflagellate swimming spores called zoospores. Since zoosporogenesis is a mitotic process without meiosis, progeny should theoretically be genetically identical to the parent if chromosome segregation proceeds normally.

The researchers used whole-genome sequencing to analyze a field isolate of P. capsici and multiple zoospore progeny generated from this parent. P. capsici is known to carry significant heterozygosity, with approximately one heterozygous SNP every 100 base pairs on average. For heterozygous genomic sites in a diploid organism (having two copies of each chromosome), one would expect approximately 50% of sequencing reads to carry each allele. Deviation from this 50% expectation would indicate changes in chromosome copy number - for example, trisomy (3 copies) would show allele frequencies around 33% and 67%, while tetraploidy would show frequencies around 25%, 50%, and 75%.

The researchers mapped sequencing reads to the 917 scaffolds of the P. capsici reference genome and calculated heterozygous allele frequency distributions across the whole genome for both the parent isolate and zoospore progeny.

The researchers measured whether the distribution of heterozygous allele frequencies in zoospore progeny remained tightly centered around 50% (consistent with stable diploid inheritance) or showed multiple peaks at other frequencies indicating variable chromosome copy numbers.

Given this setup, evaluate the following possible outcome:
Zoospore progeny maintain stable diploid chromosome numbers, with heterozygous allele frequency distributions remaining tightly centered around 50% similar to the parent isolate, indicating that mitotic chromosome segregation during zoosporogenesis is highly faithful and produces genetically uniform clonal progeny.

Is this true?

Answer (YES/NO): NO